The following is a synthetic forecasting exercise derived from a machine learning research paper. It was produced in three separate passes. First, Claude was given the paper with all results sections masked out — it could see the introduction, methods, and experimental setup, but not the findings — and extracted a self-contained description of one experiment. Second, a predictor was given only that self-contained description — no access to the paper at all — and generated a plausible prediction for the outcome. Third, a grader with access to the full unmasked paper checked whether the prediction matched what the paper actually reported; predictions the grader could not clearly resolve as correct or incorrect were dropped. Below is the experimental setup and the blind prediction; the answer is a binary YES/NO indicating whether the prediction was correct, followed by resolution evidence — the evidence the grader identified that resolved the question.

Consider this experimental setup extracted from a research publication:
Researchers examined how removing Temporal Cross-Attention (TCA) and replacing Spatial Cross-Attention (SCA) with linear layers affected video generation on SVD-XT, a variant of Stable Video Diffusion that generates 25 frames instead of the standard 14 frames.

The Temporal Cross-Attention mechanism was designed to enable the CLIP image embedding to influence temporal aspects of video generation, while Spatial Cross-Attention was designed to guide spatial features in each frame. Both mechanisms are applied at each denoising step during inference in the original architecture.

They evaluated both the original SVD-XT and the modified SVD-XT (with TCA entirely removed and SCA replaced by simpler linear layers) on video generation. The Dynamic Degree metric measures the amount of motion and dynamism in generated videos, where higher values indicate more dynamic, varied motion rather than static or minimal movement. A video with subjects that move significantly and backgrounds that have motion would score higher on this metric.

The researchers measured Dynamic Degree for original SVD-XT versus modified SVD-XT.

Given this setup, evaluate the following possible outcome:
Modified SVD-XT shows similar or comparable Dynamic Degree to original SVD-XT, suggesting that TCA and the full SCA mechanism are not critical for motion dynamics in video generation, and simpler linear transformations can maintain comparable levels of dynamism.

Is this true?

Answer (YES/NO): NO